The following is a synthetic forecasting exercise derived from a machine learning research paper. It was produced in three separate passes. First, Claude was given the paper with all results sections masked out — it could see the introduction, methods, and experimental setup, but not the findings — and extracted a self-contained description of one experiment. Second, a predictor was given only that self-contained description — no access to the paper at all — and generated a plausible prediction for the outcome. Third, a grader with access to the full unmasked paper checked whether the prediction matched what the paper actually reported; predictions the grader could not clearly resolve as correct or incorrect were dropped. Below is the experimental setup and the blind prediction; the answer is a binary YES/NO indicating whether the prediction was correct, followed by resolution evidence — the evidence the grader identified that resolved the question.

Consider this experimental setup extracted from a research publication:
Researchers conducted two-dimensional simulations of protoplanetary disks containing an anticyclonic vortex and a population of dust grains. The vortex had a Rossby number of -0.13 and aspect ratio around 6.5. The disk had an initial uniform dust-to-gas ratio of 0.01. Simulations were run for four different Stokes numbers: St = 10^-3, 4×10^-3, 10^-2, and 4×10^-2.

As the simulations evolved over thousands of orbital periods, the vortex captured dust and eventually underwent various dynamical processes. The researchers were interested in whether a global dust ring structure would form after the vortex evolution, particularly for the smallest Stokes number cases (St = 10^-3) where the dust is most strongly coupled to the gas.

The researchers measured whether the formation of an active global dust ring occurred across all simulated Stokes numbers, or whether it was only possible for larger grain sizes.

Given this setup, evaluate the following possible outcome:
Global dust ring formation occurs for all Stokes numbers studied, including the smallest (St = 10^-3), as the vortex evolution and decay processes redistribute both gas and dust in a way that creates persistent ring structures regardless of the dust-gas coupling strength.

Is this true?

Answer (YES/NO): NO